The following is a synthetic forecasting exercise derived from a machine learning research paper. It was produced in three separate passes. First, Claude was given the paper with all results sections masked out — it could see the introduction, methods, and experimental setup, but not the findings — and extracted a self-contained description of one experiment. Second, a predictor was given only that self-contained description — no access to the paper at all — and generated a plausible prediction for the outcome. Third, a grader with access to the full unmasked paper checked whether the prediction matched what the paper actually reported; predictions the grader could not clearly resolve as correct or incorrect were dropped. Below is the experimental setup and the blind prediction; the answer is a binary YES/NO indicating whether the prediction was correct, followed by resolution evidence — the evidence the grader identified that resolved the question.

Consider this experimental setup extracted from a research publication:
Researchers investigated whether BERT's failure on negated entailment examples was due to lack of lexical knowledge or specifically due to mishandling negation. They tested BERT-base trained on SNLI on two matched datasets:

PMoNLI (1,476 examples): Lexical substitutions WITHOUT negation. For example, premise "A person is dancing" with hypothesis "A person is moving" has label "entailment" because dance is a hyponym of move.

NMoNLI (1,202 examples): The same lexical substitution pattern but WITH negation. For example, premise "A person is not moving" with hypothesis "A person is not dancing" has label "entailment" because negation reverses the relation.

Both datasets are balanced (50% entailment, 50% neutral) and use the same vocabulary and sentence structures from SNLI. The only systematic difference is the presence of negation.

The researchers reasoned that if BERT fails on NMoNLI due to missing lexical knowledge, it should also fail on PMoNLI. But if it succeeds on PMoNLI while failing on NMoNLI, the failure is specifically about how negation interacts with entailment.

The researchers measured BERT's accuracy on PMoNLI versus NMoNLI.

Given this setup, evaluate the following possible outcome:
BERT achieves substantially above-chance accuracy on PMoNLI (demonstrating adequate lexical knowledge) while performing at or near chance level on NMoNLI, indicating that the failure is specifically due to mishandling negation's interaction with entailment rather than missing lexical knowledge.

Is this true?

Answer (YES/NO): NO